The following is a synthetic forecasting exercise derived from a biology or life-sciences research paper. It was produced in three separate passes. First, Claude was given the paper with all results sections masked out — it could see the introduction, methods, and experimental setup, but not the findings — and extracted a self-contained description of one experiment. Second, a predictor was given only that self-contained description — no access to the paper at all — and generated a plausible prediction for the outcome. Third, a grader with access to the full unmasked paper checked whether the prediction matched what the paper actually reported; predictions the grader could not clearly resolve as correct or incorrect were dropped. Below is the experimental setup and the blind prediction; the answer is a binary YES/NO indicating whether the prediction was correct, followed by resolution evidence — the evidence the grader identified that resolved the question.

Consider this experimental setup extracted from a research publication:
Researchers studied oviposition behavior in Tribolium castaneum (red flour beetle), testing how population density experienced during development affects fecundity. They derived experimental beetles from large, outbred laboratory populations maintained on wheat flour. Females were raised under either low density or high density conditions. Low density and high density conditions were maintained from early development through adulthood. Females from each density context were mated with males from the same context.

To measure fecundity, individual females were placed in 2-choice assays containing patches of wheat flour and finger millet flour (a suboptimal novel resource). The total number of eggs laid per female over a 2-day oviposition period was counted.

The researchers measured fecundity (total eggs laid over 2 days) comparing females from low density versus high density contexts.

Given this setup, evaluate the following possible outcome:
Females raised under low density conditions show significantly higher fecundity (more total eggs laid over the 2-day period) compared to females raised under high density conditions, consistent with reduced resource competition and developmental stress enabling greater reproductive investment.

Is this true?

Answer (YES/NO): YES